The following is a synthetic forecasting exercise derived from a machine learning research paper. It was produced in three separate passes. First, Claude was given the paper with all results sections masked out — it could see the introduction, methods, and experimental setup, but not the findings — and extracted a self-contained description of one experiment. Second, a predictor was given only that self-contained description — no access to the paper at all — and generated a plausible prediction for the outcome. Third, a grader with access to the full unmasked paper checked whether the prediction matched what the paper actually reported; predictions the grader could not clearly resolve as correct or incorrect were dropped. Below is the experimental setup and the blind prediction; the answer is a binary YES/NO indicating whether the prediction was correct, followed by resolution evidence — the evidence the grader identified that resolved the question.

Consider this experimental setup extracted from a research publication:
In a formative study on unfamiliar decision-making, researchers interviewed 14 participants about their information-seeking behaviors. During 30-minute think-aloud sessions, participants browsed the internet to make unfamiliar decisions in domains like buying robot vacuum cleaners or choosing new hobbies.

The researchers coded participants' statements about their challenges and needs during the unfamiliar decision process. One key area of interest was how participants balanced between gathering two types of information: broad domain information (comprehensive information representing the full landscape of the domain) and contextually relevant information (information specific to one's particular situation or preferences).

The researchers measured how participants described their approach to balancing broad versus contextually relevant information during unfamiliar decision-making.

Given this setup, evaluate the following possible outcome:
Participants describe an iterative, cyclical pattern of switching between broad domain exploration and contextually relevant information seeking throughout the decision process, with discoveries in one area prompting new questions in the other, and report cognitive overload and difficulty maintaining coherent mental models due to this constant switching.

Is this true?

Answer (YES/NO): NO